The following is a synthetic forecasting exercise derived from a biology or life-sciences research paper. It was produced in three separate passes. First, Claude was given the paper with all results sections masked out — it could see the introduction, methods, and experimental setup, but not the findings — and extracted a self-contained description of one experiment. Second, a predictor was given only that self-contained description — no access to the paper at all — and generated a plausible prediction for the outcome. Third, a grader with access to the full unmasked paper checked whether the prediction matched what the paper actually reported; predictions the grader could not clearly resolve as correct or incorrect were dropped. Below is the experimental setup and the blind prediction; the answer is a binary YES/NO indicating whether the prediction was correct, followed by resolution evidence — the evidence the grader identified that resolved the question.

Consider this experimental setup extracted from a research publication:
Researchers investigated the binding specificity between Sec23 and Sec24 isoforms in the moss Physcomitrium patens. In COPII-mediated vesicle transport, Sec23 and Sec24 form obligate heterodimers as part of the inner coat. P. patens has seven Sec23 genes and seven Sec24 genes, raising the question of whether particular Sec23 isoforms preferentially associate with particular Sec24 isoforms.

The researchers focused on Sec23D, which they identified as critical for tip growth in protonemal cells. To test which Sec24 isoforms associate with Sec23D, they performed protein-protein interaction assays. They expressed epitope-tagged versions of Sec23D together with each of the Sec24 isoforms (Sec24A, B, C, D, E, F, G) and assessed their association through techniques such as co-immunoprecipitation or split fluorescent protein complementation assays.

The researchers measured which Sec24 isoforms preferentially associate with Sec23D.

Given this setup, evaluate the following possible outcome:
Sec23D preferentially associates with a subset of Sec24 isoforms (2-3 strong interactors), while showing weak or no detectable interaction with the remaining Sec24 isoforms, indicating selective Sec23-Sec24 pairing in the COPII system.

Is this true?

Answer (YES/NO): YES